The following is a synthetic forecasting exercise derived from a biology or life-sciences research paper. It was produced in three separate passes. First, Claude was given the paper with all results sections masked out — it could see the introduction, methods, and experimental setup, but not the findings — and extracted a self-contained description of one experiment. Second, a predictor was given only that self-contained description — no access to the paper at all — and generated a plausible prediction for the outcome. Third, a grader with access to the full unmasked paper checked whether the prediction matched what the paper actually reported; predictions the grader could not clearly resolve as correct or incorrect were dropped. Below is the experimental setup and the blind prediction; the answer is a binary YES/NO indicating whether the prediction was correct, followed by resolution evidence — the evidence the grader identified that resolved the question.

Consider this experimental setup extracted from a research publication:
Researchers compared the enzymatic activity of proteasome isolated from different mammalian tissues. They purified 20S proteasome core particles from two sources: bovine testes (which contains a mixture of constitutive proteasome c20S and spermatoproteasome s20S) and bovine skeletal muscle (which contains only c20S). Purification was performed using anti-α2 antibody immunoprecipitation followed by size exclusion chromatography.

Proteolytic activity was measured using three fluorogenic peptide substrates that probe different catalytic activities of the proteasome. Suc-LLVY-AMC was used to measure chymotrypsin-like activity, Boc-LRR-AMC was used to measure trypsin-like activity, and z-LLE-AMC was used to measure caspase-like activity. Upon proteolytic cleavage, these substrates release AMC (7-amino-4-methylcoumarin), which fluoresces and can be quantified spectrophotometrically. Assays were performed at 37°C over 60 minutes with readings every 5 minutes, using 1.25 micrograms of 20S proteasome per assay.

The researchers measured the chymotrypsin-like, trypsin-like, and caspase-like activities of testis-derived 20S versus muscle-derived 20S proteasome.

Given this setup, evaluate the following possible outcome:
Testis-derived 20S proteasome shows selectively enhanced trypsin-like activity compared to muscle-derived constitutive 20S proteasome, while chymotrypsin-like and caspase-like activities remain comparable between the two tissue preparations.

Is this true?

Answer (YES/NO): NO